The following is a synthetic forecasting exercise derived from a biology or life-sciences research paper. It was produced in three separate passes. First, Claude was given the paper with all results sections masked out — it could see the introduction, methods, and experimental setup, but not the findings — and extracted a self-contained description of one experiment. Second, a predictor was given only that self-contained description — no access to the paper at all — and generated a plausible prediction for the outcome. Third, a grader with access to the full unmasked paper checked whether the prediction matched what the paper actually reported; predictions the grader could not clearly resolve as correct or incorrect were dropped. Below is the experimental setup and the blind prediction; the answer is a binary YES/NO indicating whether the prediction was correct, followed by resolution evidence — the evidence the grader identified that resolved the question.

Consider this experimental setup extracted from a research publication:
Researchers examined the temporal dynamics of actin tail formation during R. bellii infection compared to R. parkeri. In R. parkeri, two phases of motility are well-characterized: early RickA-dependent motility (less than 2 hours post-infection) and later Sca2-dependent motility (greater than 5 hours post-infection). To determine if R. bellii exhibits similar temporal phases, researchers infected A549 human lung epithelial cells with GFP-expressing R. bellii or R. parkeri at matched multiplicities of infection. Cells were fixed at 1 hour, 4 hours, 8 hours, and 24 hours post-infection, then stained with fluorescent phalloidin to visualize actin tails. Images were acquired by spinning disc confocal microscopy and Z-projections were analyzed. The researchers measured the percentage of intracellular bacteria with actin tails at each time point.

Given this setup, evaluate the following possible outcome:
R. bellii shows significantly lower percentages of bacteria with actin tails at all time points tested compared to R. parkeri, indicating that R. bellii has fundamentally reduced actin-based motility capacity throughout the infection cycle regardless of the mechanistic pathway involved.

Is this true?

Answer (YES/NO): NO